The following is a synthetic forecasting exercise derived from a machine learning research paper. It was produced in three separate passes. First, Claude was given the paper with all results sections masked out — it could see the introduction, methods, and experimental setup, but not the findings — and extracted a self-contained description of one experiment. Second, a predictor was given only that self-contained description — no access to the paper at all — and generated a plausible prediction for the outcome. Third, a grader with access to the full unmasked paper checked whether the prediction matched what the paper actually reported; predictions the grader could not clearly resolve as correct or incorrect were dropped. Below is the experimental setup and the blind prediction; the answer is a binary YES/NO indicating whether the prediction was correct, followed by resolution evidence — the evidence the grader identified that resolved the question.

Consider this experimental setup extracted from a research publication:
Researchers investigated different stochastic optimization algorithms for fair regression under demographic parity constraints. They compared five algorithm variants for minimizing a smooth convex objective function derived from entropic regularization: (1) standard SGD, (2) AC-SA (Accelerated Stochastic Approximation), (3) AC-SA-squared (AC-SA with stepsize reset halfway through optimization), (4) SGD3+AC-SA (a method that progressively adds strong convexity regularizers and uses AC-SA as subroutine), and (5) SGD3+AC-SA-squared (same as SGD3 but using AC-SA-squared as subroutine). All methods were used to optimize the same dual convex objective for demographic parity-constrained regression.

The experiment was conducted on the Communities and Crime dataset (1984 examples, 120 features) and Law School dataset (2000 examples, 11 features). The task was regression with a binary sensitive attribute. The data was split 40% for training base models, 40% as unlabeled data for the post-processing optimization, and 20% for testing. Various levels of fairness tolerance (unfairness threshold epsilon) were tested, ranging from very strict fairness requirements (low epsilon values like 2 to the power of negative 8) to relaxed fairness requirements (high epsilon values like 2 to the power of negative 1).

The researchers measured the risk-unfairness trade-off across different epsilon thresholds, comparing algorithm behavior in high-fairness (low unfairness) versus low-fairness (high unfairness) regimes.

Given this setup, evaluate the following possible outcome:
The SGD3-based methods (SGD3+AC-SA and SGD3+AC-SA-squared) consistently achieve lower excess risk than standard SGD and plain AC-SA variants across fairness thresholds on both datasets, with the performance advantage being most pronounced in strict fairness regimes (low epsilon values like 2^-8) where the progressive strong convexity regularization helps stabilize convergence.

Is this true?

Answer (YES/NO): NO